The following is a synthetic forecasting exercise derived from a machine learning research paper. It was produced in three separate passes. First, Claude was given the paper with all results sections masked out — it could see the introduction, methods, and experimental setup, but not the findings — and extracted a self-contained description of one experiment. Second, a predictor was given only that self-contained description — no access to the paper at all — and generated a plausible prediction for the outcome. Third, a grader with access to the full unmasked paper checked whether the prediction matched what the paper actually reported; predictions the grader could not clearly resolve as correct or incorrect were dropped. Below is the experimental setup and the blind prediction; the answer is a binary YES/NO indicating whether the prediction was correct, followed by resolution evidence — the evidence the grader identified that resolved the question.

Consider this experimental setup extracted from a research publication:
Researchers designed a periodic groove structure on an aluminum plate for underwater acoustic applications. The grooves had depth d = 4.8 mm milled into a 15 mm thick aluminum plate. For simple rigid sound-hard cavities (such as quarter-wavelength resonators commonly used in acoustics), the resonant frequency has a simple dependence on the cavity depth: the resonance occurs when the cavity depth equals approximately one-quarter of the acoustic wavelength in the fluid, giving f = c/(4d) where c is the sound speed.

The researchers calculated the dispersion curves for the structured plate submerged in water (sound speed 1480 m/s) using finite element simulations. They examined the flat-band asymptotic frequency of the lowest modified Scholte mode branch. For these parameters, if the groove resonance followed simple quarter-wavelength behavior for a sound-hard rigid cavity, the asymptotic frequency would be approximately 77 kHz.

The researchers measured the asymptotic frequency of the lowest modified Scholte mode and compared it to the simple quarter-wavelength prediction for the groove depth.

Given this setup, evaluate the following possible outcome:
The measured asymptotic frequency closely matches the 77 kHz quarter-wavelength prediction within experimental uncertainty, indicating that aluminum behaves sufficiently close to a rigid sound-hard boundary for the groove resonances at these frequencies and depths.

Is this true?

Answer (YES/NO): NO